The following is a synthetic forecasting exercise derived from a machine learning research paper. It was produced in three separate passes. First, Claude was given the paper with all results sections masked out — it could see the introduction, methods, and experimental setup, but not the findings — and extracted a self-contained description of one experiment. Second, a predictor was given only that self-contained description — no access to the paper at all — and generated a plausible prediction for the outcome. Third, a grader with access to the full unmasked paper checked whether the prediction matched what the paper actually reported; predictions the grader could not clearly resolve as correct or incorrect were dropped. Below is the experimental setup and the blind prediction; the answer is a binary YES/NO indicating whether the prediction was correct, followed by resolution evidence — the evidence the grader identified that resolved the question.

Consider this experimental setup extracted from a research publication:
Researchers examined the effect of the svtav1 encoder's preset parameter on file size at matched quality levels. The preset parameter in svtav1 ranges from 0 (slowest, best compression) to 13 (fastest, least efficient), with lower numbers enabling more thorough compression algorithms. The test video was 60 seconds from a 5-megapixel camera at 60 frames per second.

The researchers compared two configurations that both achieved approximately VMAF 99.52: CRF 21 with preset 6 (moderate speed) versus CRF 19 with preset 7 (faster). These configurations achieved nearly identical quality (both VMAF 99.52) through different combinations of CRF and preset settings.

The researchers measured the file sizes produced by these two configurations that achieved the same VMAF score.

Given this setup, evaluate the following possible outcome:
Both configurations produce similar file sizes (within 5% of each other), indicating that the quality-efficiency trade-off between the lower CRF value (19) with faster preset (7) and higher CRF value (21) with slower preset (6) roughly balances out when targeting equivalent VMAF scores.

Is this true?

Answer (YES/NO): NO